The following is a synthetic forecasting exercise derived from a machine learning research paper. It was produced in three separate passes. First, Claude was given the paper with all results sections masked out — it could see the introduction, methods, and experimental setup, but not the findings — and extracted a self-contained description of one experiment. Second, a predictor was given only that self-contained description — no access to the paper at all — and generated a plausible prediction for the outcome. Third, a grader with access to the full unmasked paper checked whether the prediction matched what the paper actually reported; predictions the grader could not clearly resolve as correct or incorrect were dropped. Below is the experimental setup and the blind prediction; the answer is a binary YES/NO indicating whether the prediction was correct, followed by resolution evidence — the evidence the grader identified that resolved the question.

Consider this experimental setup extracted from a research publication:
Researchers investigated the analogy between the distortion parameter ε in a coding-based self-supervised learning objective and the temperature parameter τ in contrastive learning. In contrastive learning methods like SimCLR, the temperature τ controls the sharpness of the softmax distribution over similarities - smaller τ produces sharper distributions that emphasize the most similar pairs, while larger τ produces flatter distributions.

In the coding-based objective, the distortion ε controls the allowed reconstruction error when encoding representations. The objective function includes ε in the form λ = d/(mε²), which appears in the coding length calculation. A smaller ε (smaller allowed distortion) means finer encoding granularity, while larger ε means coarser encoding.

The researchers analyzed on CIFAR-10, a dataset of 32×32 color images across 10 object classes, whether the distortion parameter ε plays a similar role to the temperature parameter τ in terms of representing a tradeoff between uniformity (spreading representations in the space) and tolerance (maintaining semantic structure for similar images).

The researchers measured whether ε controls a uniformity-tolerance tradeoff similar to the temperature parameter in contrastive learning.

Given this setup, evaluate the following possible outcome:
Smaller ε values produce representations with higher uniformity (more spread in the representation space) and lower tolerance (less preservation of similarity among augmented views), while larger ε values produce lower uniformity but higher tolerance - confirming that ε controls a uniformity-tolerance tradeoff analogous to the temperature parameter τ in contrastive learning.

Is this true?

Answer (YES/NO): YES